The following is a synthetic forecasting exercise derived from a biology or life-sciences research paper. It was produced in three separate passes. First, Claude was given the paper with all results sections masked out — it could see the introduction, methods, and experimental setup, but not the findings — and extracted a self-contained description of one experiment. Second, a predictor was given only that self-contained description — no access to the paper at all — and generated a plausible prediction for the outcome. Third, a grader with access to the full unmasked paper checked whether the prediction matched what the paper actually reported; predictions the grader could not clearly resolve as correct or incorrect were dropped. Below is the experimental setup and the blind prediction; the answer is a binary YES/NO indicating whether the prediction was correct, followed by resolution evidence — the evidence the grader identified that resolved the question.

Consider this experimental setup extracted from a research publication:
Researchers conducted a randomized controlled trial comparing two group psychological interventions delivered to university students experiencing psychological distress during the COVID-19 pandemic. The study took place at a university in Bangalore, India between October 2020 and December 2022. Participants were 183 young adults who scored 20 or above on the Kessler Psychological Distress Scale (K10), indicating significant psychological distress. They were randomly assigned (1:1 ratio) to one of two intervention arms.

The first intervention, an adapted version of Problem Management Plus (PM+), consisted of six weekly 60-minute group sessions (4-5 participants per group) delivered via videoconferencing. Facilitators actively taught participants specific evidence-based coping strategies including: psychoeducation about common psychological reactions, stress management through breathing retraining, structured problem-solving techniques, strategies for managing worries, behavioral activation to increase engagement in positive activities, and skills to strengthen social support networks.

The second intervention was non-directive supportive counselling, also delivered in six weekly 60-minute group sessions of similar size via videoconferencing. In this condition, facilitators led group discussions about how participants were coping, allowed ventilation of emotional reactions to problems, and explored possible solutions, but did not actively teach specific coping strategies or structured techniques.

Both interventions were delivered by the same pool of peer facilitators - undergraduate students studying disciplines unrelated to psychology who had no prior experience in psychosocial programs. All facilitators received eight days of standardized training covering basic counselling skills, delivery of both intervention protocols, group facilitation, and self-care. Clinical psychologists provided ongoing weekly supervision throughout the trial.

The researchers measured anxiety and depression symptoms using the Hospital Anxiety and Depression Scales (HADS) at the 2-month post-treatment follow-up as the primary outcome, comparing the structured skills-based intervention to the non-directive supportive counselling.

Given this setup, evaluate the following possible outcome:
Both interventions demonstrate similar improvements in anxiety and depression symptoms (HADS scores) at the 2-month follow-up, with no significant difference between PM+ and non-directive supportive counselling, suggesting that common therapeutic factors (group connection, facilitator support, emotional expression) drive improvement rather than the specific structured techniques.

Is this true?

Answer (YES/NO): YES